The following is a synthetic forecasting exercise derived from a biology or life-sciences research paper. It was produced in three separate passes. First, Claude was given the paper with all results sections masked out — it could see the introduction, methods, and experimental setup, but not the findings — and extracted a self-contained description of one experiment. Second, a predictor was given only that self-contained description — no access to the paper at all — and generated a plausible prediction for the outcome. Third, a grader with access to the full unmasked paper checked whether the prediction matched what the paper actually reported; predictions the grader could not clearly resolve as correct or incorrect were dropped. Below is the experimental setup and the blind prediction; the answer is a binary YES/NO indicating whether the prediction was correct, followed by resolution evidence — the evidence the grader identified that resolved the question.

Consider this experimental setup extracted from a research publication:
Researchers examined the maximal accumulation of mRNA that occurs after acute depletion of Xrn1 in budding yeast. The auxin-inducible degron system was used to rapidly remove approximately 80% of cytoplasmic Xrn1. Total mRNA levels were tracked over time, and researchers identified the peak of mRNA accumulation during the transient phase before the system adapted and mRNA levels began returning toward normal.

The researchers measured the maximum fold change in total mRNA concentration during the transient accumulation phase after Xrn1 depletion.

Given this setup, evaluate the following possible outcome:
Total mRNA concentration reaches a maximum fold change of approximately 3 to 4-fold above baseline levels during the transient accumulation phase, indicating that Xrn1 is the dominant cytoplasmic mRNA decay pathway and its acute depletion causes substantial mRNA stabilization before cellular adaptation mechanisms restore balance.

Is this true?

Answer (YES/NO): NO